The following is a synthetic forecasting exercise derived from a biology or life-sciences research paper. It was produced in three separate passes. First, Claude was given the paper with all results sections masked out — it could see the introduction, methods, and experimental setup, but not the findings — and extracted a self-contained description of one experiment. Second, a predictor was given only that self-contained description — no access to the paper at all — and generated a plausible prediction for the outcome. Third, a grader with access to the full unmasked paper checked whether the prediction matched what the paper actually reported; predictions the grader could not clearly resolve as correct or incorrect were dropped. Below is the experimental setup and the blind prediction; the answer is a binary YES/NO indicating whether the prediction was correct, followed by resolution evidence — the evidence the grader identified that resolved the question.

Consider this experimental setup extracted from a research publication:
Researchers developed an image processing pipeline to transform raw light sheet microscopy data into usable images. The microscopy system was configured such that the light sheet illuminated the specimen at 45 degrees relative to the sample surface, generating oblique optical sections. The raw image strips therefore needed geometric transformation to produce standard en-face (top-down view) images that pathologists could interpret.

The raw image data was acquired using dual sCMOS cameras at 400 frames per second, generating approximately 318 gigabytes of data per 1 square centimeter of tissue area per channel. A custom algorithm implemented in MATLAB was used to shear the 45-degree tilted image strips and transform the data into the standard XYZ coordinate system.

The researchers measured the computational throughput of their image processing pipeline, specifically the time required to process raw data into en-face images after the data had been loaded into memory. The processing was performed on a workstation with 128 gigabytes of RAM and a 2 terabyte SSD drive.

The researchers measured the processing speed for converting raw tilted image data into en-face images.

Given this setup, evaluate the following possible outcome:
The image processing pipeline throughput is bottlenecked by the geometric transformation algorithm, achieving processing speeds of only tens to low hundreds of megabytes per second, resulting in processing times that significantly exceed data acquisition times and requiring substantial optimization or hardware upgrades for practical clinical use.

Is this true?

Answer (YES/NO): NO